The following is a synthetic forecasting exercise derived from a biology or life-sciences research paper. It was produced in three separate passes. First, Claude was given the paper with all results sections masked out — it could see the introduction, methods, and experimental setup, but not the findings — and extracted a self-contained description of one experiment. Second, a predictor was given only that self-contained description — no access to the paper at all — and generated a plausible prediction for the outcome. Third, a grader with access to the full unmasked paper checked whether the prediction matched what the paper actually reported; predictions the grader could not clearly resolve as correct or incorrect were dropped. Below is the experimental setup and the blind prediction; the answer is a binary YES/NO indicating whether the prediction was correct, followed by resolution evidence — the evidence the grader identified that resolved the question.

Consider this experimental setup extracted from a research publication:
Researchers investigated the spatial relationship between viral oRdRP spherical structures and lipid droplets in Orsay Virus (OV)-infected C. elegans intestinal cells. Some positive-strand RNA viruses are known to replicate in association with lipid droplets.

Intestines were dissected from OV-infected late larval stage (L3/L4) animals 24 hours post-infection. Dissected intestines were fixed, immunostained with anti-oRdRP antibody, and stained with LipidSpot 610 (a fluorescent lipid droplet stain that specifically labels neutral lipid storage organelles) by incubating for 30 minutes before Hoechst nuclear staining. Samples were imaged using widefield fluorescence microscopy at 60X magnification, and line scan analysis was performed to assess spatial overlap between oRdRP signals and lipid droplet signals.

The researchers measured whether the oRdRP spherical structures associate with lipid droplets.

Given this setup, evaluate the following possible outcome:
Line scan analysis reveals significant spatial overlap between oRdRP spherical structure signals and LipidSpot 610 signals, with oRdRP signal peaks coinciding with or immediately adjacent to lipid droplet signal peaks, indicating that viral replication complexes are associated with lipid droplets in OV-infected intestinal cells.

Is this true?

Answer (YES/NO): NO